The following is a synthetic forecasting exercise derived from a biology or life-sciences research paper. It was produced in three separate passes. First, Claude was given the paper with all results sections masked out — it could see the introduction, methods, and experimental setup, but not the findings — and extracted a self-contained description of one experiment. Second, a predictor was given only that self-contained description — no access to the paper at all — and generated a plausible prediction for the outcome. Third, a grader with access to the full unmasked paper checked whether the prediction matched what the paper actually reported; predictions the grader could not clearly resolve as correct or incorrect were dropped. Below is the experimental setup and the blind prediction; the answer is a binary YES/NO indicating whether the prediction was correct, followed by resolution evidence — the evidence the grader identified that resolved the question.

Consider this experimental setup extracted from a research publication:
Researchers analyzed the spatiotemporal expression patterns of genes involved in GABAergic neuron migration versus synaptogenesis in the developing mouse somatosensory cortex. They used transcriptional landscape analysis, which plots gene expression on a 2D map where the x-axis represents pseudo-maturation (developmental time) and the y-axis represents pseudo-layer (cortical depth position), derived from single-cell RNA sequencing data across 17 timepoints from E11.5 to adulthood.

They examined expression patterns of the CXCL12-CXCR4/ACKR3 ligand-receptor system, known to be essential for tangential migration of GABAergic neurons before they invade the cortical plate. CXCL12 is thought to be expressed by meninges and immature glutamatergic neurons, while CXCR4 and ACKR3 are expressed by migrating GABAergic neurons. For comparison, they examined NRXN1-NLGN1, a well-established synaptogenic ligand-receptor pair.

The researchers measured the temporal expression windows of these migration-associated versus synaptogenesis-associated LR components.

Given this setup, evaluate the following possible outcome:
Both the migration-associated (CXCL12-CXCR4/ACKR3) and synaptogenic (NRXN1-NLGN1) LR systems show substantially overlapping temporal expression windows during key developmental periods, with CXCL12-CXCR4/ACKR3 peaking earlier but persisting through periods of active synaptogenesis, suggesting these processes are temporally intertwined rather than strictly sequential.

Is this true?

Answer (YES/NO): NO